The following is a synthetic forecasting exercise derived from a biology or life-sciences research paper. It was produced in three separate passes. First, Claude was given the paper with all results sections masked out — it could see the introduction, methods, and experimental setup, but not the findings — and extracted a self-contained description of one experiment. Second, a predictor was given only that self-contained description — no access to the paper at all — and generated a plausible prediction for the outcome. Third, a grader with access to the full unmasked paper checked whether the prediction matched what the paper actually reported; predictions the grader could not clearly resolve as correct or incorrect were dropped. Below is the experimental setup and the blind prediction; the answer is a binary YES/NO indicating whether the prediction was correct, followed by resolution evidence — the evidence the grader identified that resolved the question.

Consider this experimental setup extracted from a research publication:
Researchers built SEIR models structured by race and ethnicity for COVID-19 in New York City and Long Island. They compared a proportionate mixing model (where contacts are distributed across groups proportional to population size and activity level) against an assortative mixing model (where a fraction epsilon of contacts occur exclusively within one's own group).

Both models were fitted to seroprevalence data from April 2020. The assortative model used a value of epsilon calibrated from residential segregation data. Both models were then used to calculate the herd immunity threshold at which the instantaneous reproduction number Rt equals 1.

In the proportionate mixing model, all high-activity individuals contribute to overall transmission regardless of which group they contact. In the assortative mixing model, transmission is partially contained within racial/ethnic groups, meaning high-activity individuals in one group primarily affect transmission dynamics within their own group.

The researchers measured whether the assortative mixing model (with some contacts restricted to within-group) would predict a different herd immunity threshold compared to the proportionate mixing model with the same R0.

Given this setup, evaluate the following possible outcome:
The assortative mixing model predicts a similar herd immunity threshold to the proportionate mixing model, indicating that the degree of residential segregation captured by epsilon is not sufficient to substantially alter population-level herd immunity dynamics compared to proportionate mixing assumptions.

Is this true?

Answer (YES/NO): NO